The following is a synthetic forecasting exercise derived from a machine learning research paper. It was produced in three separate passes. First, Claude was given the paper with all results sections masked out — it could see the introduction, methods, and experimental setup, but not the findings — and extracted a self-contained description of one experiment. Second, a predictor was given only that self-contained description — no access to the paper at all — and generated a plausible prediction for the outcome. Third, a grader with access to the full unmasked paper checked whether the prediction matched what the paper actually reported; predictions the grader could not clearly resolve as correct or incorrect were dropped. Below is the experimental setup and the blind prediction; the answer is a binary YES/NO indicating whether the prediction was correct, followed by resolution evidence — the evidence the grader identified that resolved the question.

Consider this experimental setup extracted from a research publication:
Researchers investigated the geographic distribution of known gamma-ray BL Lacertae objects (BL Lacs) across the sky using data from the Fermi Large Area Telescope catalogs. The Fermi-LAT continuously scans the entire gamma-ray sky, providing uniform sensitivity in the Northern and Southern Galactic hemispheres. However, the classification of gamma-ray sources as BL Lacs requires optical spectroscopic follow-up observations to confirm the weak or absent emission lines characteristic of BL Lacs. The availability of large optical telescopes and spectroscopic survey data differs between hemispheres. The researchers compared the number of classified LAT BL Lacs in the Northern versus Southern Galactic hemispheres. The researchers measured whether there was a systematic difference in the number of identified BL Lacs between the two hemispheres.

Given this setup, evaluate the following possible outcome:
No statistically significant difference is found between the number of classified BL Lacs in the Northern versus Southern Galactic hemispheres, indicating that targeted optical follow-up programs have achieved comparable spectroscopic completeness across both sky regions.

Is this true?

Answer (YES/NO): NO